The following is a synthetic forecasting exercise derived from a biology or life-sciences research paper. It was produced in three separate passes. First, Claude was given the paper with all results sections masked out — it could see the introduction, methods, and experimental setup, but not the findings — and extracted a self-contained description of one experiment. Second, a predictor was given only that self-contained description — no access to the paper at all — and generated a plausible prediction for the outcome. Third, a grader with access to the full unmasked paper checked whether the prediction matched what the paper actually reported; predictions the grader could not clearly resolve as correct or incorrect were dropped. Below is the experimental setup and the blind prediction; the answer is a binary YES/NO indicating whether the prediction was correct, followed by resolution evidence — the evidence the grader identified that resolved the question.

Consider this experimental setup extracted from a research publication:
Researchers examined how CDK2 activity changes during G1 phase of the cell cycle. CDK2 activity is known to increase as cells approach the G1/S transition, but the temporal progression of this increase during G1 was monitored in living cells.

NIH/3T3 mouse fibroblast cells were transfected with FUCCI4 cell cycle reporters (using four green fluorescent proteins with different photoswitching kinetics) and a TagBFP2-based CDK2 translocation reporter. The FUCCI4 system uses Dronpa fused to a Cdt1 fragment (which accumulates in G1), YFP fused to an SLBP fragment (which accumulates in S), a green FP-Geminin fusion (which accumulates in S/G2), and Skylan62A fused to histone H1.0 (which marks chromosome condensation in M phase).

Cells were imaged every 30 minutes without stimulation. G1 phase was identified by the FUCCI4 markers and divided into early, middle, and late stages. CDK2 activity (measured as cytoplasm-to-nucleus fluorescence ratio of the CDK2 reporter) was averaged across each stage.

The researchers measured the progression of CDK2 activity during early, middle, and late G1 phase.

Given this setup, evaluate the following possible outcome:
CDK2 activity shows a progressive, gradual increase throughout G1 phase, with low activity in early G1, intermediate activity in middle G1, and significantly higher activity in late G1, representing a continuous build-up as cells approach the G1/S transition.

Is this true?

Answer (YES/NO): YES